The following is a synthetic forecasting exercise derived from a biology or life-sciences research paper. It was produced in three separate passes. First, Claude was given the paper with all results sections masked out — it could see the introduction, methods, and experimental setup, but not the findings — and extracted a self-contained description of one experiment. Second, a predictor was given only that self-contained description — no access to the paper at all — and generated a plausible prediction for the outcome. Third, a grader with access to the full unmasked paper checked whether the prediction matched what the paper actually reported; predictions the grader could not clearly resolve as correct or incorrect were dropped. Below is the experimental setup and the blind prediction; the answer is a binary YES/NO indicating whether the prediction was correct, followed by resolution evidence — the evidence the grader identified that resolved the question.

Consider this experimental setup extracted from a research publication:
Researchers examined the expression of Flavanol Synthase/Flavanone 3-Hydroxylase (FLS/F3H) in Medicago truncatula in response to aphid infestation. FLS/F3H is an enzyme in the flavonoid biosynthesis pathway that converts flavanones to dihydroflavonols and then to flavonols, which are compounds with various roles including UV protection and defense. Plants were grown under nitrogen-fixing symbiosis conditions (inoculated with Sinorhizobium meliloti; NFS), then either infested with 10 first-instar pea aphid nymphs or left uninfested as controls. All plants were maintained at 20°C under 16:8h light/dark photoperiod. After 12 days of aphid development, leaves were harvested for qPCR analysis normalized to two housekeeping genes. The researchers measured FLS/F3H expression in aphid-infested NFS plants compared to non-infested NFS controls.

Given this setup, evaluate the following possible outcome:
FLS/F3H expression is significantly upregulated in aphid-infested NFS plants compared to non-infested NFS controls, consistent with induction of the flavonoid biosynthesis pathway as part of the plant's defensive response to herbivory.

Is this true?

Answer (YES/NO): YES